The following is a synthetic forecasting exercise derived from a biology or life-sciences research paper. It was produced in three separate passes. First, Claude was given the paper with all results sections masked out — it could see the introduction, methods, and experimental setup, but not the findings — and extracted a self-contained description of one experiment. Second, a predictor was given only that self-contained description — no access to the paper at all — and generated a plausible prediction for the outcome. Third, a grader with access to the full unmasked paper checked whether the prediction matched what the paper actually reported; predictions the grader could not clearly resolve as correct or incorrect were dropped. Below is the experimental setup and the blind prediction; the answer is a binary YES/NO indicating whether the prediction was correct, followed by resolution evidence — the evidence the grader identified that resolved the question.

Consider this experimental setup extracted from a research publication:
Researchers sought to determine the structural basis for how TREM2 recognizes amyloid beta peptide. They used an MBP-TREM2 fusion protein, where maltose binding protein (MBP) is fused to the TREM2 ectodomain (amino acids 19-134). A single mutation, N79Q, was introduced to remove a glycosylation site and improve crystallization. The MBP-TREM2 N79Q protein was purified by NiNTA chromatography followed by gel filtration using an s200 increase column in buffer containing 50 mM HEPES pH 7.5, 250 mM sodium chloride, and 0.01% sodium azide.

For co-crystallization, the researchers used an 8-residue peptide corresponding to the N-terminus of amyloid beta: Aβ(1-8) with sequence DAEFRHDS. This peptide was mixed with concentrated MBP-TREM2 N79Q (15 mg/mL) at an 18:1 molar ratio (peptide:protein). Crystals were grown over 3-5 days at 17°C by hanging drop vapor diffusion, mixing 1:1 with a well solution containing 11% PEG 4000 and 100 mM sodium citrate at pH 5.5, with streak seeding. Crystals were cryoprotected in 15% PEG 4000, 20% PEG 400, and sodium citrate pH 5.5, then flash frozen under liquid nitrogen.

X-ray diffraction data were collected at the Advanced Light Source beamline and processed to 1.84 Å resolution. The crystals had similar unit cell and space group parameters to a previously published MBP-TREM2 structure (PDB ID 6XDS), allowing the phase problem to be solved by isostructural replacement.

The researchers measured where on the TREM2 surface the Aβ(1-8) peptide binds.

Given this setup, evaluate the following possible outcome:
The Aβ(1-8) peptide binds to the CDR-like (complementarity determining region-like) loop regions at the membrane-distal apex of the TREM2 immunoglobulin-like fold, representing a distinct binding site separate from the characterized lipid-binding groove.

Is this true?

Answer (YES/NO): NO